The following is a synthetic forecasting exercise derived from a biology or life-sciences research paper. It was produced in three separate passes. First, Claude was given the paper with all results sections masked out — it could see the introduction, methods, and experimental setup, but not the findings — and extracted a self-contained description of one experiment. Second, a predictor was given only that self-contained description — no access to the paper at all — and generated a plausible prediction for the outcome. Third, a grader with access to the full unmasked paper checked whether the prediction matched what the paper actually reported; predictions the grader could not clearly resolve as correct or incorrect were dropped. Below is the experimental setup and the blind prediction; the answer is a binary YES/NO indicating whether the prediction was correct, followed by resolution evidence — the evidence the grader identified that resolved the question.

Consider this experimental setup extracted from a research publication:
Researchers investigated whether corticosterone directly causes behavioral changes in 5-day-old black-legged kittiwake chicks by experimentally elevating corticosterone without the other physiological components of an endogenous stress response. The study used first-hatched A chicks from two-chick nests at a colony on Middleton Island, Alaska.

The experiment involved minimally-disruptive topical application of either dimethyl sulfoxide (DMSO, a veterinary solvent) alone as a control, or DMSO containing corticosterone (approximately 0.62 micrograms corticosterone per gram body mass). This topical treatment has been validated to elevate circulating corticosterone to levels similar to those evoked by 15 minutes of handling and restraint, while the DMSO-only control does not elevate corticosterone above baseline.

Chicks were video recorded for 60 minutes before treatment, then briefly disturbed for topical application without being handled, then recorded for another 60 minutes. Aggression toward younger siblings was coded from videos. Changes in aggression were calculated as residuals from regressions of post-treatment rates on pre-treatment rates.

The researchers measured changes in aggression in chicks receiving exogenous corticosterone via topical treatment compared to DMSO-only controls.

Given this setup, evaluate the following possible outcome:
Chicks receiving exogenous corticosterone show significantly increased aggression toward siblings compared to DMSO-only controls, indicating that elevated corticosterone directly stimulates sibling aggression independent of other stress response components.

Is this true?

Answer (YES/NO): YES